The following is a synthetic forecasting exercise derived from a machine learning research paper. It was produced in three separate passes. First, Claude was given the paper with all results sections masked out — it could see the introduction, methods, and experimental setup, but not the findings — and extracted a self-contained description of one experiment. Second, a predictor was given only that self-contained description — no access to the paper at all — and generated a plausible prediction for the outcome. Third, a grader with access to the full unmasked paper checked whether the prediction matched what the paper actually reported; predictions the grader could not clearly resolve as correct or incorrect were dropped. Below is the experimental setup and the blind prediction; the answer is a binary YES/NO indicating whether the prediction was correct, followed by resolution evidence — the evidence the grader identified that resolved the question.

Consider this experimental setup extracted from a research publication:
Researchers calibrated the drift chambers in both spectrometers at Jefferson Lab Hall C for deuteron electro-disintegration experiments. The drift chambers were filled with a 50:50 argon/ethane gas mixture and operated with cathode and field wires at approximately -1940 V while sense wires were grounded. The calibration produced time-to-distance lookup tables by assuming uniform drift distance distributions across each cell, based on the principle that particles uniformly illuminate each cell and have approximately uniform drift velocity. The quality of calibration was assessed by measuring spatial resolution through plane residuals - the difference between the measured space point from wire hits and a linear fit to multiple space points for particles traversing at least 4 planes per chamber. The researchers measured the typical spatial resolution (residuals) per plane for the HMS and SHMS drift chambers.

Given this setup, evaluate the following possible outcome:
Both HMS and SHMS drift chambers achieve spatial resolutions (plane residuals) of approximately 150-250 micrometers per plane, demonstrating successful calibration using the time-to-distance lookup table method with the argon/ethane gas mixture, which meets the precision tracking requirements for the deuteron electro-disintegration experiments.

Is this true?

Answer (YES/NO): NO